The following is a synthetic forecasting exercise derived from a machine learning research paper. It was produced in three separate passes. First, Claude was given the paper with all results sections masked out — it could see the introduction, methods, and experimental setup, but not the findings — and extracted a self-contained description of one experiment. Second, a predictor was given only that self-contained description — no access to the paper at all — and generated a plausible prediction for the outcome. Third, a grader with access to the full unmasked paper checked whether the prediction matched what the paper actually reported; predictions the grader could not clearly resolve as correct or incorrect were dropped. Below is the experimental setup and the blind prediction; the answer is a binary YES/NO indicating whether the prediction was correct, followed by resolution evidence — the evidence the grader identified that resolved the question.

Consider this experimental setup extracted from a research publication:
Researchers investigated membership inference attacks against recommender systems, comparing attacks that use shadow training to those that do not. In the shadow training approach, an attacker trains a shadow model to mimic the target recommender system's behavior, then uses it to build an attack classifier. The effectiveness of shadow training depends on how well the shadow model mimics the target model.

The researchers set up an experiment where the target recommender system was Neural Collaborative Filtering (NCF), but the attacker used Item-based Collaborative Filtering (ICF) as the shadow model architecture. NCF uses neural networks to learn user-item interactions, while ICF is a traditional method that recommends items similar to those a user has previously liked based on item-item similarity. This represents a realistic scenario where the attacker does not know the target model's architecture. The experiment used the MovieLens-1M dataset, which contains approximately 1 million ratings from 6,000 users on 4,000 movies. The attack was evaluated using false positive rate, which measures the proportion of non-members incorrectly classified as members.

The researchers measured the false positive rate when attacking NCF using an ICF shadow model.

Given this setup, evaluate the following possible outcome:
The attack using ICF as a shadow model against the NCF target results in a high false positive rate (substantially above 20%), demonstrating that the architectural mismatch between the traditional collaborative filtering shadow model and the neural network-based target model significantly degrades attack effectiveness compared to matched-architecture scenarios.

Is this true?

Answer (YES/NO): YES